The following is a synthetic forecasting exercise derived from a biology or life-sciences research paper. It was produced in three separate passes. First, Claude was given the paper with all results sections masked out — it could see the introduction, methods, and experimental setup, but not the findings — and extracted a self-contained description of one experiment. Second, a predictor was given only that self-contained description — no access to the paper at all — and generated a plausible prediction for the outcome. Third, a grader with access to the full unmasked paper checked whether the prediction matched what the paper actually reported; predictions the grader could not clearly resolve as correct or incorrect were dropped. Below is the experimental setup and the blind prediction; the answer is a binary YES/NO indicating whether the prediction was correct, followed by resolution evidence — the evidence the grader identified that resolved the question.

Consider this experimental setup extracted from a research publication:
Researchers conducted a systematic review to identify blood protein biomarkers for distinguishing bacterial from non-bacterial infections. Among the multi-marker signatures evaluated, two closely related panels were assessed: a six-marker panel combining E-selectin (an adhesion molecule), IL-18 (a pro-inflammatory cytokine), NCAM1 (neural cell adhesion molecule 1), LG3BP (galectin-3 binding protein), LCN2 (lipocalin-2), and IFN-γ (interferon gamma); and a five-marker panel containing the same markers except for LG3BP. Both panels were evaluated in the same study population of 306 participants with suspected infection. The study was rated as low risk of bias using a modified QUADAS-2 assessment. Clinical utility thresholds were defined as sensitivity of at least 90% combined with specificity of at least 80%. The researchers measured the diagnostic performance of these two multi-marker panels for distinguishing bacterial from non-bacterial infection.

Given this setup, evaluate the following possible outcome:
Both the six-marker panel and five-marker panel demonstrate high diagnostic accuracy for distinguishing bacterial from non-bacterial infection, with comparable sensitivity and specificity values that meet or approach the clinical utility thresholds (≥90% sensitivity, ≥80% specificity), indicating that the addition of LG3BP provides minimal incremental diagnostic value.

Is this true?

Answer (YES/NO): YES